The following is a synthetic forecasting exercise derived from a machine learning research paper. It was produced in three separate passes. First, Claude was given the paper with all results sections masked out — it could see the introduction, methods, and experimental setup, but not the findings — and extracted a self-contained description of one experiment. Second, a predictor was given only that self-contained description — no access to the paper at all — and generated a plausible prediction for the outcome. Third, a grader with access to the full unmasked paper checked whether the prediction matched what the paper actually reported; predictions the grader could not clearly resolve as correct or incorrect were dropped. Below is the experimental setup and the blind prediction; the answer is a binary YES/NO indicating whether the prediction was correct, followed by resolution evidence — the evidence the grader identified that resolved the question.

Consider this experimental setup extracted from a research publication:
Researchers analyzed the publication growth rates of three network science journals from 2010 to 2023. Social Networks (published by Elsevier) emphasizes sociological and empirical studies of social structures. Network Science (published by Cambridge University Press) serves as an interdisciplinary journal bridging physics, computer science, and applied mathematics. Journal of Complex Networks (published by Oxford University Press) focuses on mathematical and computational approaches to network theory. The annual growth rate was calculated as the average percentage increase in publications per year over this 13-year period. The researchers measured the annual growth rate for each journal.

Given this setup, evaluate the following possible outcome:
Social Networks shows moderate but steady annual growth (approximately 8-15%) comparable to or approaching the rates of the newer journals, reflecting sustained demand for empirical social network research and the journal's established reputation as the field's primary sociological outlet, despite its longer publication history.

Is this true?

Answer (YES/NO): NO